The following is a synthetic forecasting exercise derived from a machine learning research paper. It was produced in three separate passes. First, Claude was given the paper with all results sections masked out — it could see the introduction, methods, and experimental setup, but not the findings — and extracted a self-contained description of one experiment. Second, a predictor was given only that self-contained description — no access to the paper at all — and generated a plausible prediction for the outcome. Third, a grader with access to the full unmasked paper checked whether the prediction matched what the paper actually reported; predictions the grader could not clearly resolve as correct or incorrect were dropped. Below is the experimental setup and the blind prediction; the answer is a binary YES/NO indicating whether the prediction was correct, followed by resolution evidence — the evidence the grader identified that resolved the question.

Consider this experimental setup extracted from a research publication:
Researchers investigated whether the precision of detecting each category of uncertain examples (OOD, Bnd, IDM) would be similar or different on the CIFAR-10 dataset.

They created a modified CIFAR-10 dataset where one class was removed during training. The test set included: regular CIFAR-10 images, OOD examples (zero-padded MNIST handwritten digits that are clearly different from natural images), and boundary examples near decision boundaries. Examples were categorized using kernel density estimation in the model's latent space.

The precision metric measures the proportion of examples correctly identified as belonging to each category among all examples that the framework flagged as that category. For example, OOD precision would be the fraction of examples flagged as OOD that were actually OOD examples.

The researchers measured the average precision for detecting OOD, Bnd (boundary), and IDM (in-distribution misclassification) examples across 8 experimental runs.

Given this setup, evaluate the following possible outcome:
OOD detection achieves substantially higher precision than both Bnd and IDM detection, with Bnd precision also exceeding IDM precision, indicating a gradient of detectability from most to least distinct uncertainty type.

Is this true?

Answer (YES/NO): YES